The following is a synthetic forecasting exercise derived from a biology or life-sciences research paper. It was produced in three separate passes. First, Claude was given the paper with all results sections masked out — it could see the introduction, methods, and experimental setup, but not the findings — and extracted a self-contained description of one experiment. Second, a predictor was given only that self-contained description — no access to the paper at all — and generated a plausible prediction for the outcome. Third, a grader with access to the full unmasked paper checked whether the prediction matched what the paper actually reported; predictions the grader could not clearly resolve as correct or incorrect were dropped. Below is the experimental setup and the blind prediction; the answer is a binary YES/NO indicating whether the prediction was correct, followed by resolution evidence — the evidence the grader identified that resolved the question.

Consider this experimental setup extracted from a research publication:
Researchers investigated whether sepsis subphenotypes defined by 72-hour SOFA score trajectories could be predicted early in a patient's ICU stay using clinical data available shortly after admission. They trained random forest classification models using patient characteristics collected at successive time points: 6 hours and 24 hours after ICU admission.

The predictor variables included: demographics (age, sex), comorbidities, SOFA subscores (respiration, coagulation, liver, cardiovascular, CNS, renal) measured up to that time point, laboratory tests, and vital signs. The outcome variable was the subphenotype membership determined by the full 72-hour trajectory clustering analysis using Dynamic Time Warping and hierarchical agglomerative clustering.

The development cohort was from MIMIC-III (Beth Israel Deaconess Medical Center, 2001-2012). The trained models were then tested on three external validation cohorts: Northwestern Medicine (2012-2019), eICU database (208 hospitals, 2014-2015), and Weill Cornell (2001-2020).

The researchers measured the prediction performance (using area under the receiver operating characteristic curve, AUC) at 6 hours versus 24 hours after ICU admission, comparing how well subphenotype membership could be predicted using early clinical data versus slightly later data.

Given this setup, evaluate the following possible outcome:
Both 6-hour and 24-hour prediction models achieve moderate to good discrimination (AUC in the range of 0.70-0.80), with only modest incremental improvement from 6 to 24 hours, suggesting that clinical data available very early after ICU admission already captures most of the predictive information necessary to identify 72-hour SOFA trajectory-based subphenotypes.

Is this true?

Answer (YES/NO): NO